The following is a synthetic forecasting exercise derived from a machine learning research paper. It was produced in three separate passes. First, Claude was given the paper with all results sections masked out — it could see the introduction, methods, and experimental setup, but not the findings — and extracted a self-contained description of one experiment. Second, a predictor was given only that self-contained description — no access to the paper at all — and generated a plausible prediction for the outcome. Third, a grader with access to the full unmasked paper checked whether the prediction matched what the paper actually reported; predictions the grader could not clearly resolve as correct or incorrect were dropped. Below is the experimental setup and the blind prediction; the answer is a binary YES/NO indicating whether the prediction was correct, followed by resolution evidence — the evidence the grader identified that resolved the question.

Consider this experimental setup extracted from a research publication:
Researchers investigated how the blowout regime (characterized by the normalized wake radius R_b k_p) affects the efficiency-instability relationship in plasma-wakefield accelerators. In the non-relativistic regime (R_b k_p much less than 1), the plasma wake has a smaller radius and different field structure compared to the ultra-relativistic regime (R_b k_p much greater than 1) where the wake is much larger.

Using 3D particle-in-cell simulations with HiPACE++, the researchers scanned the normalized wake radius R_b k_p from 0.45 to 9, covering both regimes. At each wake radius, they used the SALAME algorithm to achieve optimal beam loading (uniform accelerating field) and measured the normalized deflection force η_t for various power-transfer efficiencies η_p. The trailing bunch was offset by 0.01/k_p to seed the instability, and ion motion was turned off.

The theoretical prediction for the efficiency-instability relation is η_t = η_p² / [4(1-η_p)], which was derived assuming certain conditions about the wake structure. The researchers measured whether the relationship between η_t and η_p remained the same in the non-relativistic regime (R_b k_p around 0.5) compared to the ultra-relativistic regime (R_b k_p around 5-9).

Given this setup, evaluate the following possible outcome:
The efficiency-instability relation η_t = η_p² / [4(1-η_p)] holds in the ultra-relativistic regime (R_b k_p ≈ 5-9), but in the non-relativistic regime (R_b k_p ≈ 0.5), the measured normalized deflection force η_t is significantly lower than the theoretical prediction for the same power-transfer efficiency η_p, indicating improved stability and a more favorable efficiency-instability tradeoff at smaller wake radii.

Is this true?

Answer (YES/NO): NO